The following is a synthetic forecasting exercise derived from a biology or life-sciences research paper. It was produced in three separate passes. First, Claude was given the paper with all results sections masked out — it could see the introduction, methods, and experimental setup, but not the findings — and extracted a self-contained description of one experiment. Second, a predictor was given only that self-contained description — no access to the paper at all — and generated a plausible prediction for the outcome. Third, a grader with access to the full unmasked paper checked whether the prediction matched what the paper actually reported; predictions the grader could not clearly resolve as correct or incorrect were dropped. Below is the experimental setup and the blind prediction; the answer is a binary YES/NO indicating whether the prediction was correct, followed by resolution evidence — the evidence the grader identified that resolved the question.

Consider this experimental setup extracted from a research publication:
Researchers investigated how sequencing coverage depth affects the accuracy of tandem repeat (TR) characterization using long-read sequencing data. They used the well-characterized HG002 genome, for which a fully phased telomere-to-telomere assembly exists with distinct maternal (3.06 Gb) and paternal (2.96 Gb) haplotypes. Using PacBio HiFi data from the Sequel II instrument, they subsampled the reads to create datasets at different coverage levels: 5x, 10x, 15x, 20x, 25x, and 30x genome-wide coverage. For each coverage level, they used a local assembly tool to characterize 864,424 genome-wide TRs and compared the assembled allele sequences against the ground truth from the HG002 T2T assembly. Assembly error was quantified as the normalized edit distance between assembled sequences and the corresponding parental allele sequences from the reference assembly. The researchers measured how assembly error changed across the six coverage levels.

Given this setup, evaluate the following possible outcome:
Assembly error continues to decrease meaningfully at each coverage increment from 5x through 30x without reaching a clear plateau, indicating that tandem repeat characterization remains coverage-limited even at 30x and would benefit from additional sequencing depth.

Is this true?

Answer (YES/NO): NO